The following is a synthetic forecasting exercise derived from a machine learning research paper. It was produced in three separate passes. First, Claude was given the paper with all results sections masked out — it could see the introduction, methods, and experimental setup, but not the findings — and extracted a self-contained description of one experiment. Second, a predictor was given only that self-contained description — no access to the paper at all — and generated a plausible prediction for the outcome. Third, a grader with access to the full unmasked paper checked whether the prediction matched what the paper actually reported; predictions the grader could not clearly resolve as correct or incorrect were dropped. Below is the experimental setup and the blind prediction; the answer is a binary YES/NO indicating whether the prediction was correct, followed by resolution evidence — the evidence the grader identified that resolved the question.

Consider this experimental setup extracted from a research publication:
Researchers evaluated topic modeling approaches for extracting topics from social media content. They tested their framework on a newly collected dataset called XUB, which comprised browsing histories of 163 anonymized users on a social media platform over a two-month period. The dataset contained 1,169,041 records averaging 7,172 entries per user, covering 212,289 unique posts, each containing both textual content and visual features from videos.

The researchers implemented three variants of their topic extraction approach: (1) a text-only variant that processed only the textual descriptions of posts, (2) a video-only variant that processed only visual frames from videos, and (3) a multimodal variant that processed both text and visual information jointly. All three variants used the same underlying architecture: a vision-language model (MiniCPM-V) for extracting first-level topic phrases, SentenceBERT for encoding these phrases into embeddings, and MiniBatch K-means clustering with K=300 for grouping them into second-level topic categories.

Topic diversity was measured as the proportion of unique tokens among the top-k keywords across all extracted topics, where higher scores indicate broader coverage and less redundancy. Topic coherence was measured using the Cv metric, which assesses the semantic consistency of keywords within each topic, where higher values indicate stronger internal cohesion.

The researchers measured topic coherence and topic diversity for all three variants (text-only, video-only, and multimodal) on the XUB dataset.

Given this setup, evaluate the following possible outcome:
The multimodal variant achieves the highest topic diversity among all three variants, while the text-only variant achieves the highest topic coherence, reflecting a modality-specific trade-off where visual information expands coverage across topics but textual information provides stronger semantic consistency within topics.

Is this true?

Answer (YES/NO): YES